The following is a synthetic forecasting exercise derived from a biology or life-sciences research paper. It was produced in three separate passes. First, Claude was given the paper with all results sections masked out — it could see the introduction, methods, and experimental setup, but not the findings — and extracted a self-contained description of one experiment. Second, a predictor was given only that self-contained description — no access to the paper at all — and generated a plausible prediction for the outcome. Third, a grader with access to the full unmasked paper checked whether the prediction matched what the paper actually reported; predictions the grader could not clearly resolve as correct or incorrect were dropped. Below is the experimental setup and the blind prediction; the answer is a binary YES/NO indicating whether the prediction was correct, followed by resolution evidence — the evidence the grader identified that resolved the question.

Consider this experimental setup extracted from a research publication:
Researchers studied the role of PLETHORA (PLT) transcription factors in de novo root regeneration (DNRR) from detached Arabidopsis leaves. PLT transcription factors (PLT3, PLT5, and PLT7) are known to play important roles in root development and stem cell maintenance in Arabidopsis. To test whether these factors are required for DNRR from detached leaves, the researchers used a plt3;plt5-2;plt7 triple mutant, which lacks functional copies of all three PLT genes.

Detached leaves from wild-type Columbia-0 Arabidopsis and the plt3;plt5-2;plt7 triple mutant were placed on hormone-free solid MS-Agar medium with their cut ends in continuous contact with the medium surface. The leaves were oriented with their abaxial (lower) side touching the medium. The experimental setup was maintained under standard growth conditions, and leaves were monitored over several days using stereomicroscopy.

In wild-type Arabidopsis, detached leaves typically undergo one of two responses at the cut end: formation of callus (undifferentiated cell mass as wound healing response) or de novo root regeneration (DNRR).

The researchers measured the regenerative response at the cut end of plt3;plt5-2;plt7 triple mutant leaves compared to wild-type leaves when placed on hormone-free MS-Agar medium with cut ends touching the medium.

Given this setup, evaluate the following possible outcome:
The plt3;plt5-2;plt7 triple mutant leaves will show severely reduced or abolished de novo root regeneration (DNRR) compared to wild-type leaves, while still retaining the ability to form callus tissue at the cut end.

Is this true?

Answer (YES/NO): NO